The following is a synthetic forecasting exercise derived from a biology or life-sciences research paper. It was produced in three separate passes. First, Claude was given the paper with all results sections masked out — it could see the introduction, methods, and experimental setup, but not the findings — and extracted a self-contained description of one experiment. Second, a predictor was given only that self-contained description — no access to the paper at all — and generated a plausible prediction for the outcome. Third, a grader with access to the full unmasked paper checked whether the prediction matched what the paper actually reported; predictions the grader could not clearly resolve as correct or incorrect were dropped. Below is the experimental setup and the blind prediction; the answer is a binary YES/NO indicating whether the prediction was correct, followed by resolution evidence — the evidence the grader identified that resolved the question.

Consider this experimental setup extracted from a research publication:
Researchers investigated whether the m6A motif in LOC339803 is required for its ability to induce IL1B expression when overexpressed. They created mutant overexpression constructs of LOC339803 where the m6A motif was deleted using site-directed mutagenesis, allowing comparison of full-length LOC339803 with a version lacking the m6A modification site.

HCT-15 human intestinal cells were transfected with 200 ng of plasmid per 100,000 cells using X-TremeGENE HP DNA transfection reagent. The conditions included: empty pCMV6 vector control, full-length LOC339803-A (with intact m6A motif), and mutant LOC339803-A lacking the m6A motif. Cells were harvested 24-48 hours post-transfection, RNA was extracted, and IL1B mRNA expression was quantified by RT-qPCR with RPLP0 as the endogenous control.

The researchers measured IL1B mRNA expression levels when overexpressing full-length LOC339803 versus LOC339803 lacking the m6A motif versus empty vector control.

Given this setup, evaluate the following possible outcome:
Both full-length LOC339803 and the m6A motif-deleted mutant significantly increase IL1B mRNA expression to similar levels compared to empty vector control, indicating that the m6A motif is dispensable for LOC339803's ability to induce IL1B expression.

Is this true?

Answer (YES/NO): NO